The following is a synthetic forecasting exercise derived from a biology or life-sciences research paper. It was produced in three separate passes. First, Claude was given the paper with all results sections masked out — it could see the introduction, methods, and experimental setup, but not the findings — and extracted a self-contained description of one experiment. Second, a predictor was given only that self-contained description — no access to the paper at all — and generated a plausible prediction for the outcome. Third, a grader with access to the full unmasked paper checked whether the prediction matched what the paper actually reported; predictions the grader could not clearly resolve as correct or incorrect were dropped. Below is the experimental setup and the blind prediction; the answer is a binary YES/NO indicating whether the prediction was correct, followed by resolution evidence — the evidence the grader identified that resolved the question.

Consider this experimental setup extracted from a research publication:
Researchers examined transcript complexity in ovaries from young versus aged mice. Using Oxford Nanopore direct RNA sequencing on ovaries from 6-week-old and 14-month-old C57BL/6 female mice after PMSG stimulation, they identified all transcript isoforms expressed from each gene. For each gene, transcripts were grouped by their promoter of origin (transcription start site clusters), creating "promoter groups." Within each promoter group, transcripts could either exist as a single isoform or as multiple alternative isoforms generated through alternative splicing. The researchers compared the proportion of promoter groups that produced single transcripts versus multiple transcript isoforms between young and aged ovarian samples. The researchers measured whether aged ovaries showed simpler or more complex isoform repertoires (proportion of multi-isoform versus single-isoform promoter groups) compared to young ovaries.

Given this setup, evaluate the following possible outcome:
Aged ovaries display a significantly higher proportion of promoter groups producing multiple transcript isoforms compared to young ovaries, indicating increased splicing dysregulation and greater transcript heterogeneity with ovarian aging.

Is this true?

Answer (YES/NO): NO